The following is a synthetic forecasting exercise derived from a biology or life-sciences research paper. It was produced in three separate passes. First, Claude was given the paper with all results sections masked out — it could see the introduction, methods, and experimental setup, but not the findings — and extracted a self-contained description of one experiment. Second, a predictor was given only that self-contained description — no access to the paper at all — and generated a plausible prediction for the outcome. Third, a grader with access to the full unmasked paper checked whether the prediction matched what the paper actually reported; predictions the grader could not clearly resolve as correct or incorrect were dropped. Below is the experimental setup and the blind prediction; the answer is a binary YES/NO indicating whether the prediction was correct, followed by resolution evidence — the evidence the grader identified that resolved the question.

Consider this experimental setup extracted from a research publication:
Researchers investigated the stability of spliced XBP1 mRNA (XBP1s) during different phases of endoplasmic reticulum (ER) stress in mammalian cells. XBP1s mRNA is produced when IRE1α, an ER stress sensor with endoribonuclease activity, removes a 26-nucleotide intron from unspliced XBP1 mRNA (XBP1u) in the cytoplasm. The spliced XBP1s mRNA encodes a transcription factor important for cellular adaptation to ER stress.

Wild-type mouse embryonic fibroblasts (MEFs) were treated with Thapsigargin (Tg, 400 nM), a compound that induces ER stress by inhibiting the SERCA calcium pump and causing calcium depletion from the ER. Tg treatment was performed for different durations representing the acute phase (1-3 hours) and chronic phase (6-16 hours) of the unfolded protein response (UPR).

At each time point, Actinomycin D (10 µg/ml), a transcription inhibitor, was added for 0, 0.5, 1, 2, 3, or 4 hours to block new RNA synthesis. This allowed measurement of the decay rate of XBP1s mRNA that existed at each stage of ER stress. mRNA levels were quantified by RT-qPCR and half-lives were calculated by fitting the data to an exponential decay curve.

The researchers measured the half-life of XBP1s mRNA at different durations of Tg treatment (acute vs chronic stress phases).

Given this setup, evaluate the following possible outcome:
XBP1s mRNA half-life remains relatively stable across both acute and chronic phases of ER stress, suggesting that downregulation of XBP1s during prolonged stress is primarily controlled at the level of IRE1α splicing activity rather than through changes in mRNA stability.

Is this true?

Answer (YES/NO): NO